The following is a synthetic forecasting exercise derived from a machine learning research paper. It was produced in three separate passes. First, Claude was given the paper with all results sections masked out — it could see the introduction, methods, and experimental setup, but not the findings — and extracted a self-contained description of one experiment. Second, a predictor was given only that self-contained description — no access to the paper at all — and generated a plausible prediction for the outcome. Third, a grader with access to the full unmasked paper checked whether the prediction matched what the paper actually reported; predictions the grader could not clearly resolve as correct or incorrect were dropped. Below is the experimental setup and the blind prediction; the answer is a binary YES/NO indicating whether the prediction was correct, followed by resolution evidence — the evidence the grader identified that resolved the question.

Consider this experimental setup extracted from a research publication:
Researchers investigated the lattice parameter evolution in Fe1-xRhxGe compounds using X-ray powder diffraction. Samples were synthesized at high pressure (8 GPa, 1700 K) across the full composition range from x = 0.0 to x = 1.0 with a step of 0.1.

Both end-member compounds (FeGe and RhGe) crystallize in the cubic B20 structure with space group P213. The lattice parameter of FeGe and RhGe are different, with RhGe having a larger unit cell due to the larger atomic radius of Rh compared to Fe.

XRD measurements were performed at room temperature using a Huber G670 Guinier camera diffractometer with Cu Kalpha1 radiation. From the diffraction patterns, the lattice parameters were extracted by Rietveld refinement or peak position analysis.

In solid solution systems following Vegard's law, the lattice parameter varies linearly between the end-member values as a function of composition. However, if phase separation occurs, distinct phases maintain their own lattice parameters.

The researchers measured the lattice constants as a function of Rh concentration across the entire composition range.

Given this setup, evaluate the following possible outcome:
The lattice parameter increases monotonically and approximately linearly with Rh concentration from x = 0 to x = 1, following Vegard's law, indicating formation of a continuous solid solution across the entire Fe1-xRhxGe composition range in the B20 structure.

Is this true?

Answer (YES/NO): NO